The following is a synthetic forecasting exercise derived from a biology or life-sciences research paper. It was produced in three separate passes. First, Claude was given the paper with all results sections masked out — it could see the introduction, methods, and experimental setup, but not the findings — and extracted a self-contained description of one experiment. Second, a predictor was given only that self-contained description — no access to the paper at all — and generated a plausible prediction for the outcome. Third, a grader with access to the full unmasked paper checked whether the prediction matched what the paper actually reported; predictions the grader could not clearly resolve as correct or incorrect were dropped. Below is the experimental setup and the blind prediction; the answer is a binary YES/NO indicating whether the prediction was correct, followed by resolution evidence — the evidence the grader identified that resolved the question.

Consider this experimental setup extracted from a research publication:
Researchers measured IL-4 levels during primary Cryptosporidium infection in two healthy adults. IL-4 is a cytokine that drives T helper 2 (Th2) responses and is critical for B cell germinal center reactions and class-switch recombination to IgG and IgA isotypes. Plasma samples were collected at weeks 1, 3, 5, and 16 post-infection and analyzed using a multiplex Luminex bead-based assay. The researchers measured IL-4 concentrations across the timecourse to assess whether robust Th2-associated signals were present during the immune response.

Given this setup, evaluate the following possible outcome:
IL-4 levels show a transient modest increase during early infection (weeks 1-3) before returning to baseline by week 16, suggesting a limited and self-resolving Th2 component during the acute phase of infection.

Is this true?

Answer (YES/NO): NO